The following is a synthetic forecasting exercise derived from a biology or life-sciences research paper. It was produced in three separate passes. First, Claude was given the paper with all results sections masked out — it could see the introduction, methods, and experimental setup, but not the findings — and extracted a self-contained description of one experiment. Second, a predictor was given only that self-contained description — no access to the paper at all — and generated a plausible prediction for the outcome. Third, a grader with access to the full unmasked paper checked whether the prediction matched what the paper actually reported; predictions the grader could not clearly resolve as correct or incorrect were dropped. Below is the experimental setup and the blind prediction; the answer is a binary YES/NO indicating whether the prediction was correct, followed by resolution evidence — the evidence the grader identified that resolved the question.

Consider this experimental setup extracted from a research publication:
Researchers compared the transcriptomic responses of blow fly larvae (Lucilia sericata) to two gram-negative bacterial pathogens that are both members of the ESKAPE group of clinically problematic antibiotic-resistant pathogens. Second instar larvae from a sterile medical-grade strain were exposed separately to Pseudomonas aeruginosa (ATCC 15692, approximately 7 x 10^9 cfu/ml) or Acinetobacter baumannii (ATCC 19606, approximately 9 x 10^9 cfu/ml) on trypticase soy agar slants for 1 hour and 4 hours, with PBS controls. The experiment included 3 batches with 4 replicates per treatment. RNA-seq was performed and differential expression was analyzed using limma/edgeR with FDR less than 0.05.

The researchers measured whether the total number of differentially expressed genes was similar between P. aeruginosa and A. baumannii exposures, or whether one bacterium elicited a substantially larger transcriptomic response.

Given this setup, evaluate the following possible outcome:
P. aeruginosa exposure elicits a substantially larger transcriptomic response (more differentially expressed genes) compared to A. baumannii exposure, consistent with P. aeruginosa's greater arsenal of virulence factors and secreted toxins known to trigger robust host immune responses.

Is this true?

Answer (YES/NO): YES